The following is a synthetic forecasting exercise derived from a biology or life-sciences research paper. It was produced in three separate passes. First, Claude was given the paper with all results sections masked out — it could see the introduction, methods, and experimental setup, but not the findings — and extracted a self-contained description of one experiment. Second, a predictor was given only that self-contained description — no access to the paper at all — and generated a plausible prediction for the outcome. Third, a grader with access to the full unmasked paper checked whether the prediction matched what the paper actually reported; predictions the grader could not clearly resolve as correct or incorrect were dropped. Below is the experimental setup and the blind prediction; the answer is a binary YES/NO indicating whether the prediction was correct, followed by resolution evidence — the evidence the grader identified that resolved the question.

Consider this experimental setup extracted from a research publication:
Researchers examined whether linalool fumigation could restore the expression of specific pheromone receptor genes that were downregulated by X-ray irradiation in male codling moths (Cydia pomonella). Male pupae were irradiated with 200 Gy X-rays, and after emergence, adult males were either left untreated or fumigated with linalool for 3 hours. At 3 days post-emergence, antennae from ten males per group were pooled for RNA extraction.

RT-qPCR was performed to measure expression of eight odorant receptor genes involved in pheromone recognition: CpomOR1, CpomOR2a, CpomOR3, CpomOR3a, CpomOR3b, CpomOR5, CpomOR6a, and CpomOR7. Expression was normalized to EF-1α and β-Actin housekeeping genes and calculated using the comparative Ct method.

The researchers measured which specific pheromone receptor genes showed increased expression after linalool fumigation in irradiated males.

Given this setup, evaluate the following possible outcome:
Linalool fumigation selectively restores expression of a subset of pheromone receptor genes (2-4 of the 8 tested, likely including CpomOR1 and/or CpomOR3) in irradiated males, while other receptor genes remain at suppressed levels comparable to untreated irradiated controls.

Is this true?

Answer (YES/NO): NO